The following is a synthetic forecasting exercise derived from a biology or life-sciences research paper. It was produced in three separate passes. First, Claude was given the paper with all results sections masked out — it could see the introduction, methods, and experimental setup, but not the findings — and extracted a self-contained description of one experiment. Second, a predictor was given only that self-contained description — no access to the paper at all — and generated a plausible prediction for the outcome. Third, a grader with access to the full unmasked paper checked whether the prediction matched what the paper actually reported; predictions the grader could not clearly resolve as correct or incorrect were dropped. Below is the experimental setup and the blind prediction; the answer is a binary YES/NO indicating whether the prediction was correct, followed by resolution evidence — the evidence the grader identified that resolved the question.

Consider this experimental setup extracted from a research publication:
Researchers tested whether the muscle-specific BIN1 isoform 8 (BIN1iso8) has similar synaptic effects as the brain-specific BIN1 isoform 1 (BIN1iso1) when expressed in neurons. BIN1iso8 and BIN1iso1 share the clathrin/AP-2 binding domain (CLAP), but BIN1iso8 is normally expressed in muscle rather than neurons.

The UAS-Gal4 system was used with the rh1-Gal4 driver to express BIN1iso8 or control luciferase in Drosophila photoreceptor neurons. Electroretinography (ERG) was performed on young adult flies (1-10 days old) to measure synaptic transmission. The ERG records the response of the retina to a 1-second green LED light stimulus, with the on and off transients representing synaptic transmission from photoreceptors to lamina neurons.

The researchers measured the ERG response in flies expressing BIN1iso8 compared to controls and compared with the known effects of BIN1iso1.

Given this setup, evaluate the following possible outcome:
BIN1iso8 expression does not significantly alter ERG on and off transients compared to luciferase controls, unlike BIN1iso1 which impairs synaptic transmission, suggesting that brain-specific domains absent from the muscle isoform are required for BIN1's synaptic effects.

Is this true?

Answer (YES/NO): YES